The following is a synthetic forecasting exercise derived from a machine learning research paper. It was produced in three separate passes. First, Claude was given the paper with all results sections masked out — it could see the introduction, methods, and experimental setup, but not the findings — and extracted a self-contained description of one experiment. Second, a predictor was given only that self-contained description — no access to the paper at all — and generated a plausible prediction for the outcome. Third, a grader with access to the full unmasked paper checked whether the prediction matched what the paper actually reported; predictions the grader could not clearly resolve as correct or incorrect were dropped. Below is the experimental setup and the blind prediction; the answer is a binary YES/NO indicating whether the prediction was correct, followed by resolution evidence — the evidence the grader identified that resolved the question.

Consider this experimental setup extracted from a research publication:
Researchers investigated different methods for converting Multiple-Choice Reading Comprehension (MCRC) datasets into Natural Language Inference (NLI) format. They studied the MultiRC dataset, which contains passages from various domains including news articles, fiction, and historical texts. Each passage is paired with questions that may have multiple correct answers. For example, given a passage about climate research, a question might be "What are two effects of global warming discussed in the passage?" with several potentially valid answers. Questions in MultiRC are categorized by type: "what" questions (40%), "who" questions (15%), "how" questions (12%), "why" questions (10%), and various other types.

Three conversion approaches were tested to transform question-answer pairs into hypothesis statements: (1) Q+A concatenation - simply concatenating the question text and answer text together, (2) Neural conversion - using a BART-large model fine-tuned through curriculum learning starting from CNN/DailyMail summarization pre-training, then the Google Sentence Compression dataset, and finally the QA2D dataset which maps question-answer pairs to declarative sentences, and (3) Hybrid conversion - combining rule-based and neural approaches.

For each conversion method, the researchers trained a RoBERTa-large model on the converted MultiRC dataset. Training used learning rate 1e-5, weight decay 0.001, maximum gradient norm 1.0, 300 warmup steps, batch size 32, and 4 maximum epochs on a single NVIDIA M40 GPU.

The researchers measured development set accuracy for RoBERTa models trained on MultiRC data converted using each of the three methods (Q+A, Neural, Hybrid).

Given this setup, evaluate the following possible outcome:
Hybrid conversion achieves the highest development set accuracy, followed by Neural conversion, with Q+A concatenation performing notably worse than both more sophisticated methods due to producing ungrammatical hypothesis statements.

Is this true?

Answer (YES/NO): NO